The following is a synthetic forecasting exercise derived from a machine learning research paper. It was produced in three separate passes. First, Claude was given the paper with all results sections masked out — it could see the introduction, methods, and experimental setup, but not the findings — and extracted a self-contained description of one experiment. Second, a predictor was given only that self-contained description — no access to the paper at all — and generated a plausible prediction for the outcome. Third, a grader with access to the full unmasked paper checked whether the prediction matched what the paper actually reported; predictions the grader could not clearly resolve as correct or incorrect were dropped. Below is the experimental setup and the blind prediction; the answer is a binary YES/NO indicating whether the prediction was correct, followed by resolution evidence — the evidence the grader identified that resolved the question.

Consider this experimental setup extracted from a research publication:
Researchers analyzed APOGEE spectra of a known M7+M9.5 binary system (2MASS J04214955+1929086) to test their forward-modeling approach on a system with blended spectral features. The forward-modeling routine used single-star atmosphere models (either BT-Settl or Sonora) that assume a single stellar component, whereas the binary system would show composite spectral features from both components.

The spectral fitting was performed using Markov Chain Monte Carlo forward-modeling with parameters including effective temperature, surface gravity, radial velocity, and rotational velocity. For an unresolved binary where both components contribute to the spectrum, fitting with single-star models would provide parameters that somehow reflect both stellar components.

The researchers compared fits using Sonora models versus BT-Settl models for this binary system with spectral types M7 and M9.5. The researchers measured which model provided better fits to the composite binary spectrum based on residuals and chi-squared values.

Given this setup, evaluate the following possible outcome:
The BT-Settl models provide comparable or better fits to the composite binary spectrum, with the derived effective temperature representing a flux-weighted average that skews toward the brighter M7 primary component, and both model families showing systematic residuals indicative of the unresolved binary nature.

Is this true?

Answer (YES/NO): NO